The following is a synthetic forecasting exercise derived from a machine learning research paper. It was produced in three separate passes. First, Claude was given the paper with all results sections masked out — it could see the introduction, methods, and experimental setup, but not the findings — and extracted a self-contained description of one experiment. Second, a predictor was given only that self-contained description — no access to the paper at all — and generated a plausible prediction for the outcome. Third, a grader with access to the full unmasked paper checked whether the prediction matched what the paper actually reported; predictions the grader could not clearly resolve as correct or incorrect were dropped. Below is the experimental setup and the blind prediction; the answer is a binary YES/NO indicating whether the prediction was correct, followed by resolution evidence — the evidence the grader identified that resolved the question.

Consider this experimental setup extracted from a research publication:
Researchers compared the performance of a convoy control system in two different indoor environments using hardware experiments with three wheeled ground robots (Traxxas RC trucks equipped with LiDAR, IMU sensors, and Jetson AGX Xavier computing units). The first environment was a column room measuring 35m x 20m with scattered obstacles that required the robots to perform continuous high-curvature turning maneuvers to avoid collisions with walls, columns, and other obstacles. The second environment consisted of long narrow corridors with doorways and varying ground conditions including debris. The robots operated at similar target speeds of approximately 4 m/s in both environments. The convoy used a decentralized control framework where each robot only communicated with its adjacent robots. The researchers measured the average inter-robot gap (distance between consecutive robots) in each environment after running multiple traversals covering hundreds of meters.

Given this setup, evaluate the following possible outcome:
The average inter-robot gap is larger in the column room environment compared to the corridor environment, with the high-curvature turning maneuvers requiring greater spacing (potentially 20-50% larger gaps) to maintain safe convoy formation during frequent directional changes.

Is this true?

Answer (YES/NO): YES